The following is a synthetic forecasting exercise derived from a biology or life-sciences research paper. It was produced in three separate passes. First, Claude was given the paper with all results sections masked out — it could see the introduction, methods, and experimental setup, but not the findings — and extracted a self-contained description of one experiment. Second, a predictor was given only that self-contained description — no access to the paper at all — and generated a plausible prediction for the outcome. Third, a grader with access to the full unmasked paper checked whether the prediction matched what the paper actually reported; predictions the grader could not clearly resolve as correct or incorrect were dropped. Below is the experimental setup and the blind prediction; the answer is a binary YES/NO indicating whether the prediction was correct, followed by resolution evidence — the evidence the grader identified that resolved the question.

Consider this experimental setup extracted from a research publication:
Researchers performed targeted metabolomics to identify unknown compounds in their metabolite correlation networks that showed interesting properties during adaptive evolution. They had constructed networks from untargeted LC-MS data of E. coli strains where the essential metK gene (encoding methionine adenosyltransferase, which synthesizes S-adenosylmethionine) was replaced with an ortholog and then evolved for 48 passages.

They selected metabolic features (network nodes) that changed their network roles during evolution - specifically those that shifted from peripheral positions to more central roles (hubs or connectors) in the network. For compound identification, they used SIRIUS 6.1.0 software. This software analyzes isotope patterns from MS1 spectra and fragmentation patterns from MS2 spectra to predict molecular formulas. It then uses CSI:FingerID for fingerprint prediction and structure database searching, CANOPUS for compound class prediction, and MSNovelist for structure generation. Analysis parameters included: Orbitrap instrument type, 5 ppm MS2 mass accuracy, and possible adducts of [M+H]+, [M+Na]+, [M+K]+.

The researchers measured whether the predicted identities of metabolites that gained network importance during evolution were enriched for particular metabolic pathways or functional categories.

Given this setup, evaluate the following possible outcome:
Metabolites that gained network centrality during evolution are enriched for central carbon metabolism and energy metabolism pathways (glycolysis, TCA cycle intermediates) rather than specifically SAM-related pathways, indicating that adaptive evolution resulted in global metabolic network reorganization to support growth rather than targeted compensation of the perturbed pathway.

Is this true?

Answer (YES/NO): NO